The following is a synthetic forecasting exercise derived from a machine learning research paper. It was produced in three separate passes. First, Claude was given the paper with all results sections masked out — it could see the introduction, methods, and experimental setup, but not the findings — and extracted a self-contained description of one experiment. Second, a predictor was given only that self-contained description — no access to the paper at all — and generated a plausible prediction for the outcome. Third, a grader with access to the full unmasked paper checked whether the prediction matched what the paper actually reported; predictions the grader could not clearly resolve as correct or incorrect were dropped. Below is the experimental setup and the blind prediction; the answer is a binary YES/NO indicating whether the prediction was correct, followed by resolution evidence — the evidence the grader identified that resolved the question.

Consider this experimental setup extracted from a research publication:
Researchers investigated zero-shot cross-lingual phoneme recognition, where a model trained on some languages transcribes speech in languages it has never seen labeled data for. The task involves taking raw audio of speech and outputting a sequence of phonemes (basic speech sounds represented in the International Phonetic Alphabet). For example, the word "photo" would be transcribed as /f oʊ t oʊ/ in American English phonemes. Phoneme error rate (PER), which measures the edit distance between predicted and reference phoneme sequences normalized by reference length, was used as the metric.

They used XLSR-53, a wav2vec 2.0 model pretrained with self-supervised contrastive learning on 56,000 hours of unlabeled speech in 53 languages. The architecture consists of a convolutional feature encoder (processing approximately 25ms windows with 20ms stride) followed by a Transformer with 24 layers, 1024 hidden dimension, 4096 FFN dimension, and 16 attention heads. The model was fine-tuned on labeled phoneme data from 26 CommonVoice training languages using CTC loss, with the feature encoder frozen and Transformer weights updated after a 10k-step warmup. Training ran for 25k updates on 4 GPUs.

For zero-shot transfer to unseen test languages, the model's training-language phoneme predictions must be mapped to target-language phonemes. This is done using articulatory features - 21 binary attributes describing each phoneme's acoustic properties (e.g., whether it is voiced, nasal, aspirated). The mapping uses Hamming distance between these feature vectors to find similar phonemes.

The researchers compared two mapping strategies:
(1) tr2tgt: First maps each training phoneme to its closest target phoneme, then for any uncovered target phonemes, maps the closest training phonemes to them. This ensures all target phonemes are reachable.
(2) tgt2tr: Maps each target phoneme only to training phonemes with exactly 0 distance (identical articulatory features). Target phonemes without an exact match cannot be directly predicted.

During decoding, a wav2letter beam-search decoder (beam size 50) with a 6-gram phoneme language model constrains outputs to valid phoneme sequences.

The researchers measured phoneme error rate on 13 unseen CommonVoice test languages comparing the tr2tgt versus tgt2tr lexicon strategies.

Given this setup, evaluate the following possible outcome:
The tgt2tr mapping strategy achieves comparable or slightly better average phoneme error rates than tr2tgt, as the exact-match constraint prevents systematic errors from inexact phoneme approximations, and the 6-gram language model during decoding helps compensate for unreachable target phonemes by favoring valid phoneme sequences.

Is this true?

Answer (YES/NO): NO